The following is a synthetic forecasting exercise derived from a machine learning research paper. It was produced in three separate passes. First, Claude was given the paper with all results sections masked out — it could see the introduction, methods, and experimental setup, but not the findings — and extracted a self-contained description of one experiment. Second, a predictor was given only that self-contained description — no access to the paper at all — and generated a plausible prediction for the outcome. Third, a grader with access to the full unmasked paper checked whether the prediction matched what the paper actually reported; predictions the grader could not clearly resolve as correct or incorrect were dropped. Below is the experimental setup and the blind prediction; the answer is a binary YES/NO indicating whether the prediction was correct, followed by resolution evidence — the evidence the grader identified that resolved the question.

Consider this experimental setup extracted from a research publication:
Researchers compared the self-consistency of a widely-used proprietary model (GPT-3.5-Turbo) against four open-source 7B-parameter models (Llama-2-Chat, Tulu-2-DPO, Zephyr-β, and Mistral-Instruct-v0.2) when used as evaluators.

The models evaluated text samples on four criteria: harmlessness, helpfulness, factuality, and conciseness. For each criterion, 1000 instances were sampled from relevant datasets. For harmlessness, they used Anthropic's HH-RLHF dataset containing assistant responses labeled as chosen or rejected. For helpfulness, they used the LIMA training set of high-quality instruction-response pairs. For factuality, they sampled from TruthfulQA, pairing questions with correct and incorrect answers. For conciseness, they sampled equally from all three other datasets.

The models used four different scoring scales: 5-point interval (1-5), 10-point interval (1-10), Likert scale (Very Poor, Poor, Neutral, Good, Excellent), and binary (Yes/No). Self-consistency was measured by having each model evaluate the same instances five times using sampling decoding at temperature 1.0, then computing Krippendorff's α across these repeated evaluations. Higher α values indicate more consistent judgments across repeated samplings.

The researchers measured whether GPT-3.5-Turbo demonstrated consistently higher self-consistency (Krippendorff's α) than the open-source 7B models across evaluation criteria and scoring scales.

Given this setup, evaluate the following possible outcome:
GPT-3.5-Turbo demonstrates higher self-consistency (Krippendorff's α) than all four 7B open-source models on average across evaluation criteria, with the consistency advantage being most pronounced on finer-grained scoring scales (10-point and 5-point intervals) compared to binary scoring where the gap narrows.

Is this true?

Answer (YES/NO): NO